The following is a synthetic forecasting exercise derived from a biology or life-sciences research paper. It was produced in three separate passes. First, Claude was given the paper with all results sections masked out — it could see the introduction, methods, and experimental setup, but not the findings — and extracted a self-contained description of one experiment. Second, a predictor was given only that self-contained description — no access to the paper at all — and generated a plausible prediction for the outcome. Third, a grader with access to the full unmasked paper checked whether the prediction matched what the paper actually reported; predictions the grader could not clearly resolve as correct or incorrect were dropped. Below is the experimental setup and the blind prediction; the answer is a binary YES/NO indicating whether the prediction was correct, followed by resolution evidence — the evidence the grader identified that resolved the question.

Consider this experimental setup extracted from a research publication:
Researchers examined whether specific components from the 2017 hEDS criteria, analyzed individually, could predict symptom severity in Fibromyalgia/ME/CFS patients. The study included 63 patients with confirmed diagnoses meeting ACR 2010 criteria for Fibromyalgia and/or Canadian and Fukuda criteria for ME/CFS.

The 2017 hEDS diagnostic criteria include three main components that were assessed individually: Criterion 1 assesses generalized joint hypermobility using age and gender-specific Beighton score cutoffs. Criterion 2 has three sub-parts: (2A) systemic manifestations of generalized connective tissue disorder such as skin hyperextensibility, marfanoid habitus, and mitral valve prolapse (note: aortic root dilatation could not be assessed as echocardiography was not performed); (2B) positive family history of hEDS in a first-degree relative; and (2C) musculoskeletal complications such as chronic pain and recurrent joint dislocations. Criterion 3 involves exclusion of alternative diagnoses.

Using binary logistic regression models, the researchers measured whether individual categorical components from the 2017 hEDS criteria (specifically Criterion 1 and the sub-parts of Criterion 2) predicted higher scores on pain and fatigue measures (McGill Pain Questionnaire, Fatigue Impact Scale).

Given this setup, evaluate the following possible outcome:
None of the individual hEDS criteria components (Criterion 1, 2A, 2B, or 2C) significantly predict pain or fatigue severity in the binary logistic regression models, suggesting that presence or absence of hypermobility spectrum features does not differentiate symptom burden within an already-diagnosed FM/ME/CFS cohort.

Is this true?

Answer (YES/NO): NO